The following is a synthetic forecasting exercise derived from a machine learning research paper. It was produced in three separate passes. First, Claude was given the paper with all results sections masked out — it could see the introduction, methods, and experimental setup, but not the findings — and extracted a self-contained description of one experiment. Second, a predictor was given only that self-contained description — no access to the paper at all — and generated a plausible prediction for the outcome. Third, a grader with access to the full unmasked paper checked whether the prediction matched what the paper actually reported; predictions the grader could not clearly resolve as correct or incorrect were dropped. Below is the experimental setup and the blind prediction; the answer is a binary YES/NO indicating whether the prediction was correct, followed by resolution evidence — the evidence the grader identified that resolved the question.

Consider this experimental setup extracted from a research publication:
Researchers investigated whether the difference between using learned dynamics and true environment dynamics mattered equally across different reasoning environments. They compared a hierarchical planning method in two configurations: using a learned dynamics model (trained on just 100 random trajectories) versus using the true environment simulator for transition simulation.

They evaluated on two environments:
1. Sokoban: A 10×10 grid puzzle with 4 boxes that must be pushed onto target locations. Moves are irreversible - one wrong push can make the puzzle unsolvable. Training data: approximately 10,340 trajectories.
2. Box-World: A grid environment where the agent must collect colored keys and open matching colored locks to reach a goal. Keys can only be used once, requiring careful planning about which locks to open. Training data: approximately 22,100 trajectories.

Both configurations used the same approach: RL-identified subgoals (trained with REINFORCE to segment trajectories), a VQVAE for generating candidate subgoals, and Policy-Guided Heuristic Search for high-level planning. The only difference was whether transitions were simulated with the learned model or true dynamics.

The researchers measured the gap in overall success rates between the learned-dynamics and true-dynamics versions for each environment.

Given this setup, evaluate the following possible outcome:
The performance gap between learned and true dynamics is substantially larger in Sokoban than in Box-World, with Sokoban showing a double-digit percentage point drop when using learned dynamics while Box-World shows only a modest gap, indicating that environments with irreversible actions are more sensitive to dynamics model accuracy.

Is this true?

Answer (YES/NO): NO